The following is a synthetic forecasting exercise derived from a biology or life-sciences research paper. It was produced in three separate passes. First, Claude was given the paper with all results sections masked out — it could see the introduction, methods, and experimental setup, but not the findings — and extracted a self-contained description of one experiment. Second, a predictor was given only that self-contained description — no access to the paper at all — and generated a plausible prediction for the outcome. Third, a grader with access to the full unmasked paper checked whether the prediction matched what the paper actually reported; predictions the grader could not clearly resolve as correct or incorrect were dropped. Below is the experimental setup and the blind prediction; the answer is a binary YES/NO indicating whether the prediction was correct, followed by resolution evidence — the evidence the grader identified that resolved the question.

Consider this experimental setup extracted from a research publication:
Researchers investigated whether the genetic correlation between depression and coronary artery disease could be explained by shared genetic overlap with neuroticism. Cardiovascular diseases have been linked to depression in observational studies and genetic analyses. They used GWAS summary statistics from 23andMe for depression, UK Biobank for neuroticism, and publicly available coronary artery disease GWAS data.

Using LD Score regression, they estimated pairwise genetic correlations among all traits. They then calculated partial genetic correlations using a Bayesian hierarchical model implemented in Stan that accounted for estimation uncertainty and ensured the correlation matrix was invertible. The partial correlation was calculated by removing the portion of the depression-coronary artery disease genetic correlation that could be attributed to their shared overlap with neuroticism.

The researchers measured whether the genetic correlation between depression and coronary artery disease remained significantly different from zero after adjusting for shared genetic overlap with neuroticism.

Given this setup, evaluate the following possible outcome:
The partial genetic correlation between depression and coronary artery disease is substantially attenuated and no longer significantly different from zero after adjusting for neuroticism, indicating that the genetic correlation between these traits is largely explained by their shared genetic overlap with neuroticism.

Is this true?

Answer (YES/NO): NO